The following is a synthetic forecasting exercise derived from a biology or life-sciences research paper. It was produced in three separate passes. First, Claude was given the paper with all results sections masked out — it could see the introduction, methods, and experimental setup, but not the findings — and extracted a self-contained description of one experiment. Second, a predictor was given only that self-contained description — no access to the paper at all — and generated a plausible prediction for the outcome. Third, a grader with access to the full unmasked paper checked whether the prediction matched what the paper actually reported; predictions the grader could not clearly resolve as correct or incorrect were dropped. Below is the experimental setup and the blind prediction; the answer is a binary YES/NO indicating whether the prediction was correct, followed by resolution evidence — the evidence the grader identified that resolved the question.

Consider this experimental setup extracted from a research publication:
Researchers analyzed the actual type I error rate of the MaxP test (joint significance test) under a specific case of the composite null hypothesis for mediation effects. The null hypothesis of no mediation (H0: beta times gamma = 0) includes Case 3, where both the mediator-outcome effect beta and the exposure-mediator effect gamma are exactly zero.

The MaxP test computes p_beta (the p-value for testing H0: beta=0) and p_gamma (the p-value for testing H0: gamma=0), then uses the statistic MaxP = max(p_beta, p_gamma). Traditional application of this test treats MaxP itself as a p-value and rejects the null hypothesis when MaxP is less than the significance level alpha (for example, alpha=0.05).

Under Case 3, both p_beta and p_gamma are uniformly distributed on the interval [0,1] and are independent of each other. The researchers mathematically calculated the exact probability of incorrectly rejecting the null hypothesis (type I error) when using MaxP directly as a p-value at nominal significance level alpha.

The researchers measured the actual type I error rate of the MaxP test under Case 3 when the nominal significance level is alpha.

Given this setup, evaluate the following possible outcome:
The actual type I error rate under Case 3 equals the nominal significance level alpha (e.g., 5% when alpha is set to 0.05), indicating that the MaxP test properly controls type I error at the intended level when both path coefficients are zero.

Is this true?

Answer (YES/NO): NO